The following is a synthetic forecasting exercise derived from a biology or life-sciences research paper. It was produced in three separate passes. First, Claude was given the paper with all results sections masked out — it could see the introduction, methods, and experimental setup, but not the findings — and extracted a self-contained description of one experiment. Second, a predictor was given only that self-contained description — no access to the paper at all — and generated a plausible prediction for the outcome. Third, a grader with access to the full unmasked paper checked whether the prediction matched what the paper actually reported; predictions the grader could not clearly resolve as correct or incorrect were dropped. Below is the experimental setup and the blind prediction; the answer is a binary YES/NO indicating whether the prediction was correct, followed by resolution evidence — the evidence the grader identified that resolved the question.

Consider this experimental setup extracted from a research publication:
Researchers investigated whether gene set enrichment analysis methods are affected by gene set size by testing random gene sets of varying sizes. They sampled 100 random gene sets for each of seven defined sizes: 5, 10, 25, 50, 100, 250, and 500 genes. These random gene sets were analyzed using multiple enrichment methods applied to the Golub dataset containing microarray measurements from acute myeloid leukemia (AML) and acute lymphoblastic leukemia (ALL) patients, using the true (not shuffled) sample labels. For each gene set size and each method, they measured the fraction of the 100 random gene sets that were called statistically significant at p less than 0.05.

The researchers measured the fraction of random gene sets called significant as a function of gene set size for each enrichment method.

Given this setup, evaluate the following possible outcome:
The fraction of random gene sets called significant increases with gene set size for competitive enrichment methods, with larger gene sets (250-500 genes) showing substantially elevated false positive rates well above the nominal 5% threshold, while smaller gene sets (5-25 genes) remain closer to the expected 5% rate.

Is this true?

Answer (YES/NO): NO